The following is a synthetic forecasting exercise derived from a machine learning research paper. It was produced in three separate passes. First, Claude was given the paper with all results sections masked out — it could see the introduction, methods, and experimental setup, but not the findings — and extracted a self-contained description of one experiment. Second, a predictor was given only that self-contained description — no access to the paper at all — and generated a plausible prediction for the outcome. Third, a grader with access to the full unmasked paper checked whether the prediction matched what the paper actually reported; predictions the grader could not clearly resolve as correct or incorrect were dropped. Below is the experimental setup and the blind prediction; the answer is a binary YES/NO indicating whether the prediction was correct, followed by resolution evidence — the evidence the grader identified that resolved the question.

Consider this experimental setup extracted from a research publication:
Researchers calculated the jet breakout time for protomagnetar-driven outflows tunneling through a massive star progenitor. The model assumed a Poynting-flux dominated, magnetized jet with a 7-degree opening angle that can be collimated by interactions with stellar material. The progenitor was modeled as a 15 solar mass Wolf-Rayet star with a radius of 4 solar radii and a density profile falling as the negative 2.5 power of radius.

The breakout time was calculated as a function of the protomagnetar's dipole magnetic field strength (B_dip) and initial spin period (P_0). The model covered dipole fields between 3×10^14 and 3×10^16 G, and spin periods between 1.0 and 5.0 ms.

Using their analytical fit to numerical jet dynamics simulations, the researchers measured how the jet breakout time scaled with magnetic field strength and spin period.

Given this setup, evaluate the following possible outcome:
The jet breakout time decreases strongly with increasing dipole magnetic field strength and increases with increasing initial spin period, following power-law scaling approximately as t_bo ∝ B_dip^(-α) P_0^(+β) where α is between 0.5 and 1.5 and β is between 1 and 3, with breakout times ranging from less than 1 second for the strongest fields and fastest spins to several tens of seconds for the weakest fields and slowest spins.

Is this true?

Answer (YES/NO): NO